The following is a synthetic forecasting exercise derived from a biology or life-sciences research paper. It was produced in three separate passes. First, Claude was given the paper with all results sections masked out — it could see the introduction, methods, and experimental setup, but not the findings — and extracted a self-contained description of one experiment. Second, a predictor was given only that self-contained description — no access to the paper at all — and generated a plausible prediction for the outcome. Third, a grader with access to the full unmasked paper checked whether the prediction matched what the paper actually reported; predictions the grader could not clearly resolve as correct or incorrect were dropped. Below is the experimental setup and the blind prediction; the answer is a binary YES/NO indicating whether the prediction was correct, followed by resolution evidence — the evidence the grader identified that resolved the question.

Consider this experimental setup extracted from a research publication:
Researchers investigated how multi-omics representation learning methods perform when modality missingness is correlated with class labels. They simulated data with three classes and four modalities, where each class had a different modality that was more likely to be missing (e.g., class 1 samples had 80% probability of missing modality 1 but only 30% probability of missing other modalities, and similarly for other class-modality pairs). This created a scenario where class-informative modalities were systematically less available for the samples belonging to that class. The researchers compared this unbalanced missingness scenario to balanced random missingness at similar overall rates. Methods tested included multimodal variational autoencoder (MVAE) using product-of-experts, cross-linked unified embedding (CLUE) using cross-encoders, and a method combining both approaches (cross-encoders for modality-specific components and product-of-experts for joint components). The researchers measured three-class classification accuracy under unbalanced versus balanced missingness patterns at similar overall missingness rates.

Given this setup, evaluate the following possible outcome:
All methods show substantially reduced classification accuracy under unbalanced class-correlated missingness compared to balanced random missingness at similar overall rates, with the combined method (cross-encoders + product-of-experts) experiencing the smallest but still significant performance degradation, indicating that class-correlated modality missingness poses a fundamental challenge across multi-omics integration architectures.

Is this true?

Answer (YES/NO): NO